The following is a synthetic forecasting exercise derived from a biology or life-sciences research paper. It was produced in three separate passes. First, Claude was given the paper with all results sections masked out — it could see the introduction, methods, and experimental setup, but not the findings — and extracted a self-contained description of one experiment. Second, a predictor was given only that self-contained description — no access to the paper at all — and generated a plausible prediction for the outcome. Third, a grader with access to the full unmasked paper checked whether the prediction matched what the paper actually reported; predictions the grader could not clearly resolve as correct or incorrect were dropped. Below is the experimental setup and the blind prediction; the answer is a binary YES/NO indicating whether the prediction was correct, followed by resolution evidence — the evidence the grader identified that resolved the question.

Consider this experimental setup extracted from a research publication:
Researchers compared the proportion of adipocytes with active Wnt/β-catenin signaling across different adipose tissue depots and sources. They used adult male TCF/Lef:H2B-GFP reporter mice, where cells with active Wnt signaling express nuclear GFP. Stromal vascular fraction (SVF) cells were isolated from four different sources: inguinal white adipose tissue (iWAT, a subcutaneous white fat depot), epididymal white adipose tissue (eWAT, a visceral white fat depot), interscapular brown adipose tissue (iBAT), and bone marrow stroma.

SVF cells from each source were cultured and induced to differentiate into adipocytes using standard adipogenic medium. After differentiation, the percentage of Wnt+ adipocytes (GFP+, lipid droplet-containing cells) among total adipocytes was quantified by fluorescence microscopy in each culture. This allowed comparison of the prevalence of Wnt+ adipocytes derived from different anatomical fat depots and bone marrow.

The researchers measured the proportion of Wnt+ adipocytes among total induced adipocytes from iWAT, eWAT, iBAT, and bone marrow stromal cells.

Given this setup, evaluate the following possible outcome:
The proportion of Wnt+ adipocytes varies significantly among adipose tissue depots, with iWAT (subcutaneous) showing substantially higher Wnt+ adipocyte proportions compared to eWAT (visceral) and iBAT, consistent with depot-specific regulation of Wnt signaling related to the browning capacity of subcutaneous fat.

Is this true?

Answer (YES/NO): NO